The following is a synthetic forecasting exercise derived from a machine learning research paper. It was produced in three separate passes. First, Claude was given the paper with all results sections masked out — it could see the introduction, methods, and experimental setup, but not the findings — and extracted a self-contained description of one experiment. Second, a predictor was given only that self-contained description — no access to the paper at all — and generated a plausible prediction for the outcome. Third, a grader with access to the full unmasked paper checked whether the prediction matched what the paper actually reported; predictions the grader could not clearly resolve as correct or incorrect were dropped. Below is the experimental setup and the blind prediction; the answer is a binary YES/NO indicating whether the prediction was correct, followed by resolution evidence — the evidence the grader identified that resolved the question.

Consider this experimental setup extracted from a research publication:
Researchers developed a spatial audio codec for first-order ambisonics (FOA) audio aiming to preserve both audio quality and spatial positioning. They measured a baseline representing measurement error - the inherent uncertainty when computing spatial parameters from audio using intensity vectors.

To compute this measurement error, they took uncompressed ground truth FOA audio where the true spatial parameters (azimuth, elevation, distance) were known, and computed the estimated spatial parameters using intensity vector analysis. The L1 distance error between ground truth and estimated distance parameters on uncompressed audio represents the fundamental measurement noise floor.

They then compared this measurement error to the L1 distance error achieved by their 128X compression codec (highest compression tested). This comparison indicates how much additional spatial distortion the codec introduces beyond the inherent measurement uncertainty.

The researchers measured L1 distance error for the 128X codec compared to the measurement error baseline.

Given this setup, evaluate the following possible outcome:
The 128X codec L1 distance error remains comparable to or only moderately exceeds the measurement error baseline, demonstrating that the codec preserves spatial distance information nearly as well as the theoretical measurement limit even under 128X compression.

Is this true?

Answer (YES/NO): YES